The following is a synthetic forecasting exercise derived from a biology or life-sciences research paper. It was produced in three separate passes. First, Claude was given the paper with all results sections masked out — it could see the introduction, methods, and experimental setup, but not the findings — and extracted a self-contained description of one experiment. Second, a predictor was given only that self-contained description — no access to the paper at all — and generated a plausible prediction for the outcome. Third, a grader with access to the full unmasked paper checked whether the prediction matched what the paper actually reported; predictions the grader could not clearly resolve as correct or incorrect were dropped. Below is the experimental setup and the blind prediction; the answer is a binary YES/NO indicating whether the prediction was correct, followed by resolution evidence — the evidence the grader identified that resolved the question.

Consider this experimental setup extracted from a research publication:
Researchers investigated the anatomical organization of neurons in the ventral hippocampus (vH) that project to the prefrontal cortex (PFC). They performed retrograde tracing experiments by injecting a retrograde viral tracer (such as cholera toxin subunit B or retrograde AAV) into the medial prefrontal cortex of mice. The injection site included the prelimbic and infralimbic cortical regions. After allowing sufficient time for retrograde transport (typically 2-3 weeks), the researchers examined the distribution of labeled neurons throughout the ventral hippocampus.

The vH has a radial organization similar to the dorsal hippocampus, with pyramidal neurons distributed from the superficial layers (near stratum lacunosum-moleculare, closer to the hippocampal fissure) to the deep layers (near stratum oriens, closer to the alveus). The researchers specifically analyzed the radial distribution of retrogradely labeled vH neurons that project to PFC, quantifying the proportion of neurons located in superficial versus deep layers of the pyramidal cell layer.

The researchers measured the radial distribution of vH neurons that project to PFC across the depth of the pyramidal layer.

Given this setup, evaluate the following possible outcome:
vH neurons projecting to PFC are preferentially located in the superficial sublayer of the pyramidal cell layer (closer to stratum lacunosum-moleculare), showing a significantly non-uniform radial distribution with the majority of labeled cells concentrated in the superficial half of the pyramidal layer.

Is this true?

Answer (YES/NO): NO